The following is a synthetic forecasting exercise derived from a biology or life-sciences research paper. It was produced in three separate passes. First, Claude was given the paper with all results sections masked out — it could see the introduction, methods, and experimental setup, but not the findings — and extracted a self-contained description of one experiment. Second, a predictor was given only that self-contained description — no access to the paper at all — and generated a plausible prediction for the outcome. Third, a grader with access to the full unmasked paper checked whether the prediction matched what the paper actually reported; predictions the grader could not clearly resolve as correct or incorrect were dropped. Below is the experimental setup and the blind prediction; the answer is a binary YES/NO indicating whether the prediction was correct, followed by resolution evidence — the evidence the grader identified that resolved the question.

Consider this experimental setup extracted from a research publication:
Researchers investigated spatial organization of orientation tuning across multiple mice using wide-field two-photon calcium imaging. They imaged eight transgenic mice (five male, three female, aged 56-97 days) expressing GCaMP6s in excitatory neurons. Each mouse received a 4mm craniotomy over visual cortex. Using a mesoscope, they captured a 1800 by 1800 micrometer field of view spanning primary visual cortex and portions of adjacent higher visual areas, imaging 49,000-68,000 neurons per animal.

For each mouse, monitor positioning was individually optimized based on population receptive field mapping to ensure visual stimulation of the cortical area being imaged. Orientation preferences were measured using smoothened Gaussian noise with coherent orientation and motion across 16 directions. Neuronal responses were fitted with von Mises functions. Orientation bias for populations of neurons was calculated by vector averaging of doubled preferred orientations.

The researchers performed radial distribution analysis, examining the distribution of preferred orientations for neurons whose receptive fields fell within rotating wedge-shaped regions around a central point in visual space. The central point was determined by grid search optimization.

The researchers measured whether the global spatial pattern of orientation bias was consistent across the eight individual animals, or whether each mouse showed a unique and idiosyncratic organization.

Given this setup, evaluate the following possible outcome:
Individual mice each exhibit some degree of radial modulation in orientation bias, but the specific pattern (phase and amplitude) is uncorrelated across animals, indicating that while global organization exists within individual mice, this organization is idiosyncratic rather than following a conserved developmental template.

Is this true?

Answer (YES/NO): NO